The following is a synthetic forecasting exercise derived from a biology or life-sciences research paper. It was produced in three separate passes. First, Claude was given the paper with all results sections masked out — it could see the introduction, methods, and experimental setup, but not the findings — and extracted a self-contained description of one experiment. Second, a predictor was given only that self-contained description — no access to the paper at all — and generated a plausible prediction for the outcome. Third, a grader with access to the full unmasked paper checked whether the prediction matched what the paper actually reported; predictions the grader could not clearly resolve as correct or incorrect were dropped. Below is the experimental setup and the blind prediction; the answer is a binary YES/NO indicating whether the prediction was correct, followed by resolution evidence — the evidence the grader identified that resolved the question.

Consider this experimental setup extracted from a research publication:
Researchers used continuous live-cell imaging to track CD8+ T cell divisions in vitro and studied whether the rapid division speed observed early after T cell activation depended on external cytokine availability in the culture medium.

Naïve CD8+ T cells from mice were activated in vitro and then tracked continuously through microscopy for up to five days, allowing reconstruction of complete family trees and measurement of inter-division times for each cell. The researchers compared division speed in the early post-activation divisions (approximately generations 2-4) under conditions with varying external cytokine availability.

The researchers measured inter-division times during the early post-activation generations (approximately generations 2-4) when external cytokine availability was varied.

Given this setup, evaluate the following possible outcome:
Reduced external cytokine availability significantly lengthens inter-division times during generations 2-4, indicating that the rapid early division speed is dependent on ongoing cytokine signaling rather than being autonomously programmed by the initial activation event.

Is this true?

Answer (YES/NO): NO